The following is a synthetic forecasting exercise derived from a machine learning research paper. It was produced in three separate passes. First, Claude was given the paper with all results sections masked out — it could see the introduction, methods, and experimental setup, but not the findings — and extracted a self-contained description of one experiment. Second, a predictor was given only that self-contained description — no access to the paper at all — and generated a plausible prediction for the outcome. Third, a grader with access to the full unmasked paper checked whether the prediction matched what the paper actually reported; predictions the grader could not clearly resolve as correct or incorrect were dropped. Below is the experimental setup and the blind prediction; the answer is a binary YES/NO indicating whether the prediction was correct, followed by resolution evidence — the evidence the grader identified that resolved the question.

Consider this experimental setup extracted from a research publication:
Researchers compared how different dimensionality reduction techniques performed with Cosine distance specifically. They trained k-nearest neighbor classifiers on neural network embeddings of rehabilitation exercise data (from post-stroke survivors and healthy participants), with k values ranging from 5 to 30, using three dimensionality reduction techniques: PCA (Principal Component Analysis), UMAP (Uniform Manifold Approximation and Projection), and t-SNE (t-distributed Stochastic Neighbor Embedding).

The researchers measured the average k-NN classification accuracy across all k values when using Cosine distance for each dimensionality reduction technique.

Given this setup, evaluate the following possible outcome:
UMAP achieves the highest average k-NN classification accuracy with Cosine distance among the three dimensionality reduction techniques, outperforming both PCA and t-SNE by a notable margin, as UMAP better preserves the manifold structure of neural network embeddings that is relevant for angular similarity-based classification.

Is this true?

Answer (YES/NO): NO